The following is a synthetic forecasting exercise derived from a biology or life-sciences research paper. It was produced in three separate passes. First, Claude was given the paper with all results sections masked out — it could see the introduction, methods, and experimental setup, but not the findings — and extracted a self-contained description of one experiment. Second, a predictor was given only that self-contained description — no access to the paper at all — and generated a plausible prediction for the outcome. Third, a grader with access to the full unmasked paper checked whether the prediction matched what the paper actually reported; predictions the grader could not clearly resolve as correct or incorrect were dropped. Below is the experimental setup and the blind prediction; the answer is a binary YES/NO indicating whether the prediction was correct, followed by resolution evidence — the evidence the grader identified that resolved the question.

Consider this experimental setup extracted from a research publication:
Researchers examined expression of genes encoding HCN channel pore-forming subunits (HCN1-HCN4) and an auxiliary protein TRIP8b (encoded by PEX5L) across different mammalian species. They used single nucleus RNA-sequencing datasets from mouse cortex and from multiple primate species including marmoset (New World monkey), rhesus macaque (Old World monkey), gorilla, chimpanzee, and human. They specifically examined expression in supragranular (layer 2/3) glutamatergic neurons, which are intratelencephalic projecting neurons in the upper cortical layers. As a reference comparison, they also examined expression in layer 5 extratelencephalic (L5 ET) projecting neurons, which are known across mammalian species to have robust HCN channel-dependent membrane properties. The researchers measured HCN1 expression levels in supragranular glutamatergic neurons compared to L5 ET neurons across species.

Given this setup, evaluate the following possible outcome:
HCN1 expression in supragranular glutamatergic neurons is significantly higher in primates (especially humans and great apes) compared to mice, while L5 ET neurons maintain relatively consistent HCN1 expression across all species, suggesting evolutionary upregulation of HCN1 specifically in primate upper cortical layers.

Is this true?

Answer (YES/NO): NO